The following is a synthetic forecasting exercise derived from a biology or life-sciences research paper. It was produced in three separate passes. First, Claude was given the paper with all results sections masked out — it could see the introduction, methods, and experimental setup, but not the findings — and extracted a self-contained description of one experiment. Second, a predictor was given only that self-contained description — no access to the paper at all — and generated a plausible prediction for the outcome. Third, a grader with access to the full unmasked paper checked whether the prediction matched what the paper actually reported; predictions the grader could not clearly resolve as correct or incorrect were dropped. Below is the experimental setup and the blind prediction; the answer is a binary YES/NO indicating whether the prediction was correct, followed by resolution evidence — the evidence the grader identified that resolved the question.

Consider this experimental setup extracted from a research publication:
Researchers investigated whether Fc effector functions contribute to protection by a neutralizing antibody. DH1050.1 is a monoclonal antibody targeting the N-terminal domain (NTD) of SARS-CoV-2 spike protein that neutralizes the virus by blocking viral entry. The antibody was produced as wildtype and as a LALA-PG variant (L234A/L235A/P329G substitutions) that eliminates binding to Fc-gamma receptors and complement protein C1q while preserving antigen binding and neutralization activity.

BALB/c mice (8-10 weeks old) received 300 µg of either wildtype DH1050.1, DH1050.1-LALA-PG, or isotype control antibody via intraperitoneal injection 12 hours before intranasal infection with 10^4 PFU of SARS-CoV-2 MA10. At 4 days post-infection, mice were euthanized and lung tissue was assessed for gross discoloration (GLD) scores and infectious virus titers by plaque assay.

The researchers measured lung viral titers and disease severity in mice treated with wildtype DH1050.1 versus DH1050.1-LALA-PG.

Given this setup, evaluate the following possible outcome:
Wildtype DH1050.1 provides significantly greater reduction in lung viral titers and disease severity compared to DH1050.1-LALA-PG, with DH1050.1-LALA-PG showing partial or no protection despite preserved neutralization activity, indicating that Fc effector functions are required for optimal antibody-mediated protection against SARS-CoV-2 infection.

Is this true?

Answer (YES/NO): NO